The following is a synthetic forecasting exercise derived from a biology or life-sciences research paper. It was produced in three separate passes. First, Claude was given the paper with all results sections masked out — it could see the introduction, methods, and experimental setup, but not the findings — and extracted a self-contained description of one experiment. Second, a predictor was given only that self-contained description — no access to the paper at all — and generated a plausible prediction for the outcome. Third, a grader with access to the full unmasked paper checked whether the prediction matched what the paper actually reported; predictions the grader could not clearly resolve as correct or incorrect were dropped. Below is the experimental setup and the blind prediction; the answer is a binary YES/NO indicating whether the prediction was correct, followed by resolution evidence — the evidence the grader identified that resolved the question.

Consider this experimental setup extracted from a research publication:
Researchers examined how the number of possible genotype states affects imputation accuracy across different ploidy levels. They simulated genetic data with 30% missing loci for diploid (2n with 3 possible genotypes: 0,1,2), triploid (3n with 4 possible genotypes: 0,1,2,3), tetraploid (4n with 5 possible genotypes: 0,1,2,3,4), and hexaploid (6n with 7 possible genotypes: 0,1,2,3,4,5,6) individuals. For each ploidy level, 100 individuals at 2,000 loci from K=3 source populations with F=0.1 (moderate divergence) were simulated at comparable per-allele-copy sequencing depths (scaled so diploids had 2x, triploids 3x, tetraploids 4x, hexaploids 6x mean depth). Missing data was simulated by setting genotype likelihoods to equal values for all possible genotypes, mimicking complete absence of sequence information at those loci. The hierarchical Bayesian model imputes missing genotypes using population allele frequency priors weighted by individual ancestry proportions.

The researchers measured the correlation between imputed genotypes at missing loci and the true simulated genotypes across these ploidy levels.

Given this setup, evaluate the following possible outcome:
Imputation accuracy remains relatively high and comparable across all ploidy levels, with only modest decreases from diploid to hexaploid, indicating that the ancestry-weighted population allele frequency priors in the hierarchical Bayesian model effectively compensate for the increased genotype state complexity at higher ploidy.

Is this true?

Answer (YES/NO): NO